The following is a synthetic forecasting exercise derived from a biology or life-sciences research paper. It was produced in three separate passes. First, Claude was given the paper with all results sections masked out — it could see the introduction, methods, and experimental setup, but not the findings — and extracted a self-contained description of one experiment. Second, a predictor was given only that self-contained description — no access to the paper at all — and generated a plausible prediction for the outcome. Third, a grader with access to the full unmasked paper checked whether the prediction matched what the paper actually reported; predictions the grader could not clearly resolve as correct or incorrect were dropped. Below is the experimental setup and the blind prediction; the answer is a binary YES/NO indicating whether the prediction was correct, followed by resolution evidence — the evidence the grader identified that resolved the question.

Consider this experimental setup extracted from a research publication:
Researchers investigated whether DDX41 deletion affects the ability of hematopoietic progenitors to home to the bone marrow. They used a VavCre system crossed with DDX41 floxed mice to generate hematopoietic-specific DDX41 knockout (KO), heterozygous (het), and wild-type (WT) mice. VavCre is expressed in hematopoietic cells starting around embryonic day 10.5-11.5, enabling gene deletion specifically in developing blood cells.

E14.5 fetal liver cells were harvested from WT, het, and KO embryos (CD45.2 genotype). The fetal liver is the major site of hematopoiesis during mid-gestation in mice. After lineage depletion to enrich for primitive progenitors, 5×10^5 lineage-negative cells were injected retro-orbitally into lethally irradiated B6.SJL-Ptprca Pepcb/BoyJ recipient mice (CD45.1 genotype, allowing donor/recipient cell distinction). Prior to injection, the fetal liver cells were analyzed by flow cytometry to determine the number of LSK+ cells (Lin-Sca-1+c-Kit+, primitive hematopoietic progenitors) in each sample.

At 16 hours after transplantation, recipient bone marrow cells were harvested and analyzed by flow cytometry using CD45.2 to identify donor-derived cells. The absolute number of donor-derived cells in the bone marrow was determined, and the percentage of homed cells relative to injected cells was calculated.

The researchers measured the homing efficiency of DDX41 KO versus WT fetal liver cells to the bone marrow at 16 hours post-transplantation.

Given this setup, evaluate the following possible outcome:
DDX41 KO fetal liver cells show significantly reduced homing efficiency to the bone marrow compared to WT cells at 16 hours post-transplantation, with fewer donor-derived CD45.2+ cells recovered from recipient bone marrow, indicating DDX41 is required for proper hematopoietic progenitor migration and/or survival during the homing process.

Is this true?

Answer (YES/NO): NO